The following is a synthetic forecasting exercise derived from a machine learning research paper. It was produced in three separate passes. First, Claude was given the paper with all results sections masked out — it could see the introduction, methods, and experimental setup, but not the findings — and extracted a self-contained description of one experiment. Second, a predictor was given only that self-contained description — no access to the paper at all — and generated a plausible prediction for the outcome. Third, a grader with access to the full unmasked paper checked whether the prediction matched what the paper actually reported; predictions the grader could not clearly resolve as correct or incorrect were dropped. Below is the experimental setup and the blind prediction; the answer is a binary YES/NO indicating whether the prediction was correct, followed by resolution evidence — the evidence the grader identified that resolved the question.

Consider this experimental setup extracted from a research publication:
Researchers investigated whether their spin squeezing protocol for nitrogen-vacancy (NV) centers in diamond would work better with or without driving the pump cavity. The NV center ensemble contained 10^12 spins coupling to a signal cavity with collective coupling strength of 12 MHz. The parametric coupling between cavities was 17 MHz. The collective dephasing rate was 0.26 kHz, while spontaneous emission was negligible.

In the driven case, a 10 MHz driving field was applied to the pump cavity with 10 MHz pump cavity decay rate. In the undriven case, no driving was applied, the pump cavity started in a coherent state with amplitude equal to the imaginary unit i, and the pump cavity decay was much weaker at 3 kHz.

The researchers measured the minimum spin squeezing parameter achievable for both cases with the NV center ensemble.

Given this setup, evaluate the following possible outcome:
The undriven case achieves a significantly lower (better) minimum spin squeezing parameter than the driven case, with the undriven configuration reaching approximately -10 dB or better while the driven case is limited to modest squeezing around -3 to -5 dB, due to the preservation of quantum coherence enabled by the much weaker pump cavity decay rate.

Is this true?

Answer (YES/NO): NO